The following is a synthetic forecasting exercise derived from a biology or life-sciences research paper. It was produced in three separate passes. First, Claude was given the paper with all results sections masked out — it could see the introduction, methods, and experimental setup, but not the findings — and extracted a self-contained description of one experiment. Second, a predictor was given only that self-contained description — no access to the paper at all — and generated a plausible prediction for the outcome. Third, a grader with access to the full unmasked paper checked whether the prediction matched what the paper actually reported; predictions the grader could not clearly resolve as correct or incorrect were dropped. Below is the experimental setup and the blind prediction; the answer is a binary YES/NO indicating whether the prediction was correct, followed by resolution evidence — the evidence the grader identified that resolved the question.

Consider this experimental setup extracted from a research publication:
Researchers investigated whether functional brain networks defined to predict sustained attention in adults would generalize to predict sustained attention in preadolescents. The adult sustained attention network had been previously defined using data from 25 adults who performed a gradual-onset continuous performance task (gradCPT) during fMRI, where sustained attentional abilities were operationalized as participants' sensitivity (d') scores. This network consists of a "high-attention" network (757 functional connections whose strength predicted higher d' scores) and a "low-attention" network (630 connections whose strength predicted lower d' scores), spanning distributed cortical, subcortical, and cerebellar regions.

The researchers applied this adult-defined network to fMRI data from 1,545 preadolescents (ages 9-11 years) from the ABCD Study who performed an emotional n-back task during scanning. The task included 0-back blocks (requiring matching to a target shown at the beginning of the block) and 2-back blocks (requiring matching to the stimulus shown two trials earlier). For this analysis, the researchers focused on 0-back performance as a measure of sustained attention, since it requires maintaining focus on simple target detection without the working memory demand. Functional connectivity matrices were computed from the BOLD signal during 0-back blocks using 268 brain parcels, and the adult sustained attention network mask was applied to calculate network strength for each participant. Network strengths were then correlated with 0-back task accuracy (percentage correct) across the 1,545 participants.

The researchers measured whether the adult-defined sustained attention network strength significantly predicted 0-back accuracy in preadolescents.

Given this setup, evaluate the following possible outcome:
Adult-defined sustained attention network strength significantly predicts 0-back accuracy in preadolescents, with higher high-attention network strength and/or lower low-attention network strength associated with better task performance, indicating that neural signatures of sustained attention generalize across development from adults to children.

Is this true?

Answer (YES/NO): YES